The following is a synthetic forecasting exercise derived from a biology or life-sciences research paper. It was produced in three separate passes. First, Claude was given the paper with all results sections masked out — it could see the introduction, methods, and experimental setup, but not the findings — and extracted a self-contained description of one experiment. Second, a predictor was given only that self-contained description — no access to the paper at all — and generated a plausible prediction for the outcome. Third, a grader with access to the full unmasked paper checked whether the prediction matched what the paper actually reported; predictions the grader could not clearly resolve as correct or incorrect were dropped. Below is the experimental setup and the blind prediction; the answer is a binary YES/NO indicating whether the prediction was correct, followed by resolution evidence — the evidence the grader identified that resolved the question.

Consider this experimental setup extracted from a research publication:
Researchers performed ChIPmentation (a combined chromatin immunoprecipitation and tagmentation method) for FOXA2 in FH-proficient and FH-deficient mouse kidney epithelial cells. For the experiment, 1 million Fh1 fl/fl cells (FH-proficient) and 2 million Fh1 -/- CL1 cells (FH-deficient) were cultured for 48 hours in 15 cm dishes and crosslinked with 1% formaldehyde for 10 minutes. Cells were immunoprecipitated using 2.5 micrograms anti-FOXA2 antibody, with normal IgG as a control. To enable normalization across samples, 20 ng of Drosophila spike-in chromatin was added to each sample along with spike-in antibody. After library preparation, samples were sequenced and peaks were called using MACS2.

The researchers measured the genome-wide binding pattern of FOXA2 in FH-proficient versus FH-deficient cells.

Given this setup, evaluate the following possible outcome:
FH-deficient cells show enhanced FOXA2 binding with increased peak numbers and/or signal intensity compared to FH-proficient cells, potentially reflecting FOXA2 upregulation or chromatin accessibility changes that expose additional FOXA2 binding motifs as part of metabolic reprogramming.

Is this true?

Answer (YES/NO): YES